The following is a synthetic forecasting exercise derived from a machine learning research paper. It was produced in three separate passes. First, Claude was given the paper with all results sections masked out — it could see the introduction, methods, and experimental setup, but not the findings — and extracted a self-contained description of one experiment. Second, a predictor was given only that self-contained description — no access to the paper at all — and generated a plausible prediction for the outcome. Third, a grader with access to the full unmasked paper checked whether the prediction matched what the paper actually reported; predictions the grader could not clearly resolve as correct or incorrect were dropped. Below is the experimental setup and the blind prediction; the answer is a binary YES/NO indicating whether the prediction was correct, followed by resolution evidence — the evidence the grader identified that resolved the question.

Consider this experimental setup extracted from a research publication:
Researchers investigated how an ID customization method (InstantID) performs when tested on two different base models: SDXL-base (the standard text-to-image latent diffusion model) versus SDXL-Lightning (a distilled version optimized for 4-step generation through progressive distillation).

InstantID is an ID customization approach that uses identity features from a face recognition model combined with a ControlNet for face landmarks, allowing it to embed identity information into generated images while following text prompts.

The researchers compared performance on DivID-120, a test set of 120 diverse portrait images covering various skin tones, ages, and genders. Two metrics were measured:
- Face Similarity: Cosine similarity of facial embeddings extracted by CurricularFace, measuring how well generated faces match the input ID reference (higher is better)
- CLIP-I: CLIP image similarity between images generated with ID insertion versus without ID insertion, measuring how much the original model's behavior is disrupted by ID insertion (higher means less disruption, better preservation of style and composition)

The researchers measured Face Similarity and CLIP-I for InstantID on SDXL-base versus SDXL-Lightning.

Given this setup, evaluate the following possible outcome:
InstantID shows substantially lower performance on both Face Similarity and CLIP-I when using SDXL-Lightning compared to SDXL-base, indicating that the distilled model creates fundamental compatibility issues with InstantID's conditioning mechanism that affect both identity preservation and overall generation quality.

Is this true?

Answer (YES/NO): NO